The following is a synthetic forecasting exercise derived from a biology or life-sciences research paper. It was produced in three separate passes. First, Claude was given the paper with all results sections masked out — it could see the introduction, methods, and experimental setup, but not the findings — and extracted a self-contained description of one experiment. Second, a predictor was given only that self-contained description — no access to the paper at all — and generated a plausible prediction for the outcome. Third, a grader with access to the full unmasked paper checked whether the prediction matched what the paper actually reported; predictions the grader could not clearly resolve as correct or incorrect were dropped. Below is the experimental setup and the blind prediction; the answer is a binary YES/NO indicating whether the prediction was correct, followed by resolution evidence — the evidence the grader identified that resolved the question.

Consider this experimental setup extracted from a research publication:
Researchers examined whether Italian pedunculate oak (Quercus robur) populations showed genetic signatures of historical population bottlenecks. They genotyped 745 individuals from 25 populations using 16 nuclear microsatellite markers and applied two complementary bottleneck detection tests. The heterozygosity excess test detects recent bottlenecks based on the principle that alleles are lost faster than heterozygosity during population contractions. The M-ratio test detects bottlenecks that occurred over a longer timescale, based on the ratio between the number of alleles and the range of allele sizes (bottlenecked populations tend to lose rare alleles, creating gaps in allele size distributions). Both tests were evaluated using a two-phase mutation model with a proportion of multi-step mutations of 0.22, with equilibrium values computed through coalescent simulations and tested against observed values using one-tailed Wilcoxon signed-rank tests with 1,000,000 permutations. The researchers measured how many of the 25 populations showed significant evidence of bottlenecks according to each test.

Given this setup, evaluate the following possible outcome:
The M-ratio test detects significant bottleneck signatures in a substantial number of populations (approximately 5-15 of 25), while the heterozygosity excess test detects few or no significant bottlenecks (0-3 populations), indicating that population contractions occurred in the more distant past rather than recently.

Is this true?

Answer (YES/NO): NO